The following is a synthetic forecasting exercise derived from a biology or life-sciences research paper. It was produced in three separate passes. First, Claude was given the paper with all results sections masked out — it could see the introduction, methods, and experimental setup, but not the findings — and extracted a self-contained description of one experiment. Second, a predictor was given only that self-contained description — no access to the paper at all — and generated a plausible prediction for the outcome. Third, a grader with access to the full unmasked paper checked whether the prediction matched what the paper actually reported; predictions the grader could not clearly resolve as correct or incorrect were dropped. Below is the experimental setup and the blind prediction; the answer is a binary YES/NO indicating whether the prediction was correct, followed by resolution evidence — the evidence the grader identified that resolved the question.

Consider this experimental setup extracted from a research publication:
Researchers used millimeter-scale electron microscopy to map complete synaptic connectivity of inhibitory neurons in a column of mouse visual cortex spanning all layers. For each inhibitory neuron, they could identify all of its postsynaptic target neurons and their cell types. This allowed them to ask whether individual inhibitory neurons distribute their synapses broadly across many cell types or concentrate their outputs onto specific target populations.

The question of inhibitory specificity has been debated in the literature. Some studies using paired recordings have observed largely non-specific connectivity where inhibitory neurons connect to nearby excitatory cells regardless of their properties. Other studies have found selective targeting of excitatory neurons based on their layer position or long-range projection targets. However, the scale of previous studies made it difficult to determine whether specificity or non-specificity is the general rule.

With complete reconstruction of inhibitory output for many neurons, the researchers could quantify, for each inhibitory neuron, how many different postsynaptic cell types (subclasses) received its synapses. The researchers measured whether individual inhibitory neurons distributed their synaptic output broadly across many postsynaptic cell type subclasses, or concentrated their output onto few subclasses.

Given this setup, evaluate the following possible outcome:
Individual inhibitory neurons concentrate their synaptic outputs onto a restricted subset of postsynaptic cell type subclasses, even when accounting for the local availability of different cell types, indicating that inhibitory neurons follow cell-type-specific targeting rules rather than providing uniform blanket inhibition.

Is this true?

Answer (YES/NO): YES